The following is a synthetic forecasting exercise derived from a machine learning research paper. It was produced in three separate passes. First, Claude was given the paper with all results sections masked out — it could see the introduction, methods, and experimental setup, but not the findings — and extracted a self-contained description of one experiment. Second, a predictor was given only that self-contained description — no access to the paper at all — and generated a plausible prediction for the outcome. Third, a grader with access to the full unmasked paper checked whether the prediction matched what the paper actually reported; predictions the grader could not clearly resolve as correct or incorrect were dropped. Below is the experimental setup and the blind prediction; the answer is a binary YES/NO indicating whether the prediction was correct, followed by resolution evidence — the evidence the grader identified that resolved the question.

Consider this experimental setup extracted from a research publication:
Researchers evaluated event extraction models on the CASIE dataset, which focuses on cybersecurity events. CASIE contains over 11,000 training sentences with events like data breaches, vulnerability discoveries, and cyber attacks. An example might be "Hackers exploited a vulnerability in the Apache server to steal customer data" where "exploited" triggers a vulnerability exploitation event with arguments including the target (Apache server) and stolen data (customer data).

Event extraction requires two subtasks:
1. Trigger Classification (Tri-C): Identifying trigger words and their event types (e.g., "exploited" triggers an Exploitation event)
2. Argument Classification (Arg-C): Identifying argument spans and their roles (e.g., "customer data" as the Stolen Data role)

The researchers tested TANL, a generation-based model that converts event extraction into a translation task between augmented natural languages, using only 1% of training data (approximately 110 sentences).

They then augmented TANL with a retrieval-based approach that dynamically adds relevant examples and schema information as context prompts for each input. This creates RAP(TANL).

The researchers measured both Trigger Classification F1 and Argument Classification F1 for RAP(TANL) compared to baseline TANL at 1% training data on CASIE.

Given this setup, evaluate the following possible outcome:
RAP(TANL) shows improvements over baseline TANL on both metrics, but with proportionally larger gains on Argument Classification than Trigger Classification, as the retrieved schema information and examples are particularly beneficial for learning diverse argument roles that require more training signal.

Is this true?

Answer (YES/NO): NO